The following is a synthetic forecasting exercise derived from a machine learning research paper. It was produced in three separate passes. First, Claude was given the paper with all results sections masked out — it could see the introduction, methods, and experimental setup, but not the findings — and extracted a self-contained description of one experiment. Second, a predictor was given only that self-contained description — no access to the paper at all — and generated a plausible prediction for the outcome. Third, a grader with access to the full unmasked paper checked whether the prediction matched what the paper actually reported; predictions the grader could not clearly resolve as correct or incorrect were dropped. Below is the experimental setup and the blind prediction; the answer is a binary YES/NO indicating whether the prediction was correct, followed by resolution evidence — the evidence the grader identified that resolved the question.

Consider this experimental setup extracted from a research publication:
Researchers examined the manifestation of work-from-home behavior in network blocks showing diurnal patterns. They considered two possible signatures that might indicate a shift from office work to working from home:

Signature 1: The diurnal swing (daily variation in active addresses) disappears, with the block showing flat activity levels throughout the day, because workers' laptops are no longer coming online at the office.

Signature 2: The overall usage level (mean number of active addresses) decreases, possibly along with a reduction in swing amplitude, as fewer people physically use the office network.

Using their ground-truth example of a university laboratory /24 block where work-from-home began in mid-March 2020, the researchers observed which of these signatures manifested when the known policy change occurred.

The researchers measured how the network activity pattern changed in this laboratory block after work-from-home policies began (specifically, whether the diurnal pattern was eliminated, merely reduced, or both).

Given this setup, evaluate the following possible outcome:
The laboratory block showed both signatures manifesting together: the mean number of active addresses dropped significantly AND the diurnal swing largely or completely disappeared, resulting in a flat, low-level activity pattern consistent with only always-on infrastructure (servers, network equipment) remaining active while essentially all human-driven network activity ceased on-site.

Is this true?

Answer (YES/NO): YES